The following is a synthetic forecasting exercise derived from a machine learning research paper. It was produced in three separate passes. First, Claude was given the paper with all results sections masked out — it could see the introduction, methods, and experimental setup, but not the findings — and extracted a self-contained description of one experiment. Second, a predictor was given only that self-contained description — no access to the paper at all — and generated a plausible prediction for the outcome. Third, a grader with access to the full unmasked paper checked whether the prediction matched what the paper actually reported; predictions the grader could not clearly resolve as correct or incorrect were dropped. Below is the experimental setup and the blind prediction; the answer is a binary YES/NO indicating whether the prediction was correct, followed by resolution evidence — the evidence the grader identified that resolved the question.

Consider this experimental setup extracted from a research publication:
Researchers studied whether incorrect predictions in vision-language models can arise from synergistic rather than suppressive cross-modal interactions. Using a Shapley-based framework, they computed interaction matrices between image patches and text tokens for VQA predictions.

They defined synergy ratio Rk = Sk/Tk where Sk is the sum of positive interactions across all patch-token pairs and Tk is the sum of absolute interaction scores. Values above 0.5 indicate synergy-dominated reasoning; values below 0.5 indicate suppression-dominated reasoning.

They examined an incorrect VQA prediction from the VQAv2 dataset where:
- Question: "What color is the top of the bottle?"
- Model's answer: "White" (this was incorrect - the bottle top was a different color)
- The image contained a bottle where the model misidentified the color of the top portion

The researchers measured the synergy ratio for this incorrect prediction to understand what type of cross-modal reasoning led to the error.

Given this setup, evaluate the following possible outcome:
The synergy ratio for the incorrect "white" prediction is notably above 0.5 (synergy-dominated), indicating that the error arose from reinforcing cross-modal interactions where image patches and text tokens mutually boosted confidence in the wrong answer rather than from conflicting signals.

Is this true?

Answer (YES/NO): YES